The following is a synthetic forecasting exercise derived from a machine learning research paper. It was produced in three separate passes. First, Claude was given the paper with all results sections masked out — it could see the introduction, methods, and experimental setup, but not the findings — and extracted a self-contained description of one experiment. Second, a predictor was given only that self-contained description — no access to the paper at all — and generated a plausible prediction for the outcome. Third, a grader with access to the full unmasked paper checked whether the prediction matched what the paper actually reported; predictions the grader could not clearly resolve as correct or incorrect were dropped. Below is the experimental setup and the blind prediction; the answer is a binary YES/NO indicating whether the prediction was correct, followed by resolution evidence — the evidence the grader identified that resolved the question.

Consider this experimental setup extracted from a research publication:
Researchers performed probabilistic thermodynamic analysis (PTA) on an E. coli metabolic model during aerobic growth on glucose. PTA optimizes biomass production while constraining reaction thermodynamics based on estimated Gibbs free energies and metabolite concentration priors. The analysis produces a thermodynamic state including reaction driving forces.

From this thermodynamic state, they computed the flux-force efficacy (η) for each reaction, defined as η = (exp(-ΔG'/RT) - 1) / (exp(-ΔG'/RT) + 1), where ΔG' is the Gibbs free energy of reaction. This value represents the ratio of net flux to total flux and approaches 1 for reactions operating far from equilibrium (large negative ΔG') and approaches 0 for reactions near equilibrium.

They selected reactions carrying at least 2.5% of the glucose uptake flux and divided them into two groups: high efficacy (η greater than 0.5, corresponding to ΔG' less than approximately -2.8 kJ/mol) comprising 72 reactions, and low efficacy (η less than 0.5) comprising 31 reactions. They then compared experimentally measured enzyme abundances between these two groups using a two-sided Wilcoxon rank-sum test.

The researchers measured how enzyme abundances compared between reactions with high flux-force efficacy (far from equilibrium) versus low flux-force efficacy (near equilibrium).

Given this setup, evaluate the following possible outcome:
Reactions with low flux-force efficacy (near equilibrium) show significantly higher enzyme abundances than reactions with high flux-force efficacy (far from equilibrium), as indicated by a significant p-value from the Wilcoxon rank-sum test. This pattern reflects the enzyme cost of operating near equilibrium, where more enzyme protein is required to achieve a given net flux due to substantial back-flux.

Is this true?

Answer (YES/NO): YES